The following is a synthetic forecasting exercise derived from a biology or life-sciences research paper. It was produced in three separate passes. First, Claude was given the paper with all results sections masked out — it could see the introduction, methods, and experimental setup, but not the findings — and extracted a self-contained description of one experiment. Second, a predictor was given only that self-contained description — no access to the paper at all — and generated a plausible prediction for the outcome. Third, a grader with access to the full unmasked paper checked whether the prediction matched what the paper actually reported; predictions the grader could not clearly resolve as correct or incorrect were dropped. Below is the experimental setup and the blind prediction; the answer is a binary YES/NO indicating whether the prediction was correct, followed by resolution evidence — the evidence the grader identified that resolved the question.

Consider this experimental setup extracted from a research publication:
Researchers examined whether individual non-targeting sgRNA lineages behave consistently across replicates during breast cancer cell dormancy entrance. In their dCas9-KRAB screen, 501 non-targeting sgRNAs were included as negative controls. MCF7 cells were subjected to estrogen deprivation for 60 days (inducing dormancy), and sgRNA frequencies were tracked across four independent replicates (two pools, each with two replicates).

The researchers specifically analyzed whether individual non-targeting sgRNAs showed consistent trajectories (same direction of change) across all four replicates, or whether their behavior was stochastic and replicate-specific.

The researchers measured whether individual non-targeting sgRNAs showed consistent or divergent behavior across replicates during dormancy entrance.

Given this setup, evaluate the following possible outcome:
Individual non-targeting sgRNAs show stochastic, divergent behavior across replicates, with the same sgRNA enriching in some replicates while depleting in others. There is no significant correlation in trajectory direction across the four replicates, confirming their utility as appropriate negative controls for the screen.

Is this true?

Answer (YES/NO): NO